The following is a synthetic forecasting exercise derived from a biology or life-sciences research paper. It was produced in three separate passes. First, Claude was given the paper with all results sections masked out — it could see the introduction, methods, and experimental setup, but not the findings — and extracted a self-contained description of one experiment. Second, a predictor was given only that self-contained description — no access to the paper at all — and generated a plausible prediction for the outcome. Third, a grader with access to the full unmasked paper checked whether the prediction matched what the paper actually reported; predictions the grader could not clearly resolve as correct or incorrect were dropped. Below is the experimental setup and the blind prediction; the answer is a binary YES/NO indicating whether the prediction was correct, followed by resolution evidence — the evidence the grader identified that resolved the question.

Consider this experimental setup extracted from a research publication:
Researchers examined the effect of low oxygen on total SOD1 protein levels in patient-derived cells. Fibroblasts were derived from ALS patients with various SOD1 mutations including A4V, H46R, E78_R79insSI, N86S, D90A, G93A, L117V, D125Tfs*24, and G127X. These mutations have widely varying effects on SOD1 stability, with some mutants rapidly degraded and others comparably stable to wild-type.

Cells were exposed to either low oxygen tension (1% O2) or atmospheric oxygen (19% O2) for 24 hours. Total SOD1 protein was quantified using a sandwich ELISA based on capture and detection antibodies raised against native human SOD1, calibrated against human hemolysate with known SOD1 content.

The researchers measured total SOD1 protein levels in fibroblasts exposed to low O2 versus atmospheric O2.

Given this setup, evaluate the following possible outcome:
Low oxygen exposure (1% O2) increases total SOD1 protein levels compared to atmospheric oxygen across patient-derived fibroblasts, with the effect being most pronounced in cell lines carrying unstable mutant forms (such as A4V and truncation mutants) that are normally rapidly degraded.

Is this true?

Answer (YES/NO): NO